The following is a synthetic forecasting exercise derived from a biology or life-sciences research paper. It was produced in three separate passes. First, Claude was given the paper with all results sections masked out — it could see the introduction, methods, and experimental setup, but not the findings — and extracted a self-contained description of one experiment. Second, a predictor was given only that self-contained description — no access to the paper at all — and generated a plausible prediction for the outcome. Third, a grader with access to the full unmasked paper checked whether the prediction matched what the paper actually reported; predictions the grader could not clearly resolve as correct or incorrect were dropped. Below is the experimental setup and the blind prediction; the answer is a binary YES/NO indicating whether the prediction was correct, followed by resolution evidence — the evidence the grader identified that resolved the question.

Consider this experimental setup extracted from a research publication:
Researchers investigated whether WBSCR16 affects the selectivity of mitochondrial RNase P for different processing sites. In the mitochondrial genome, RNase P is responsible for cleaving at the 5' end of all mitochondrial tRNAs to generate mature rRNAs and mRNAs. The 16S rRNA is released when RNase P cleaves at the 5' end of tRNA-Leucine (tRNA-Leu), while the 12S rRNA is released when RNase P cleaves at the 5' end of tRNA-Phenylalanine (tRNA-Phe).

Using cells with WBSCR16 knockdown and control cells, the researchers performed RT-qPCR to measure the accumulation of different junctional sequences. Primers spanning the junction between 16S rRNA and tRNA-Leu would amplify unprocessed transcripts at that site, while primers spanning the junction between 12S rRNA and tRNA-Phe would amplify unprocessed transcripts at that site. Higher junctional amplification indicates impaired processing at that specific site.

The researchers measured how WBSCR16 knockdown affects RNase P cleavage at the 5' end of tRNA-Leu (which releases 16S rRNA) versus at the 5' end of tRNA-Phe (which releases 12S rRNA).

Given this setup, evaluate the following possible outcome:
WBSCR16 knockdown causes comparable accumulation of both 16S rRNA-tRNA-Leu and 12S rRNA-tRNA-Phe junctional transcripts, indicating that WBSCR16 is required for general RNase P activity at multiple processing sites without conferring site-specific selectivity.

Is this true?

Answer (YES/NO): NO